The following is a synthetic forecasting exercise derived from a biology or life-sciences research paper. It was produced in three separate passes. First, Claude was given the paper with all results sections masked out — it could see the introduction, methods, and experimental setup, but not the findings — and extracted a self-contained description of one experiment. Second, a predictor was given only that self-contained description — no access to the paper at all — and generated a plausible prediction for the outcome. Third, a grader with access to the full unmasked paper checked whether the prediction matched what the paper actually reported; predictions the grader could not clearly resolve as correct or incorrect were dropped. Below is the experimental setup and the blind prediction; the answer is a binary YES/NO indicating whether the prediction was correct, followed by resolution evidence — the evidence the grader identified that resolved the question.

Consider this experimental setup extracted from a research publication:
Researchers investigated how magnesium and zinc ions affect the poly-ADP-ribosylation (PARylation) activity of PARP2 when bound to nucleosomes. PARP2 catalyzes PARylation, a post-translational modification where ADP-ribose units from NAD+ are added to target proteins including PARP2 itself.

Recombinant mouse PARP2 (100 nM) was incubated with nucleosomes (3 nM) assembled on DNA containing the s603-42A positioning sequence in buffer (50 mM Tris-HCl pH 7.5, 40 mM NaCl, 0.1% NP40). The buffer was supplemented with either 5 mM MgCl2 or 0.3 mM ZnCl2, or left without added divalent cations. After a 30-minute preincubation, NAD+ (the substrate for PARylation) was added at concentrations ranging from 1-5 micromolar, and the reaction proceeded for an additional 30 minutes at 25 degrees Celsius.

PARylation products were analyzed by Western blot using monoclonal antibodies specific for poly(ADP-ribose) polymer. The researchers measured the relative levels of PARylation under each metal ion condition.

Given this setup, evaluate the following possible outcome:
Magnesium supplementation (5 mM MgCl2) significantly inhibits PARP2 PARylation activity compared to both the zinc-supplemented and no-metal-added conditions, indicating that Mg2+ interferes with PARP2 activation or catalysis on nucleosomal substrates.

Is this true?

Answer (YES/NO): NO